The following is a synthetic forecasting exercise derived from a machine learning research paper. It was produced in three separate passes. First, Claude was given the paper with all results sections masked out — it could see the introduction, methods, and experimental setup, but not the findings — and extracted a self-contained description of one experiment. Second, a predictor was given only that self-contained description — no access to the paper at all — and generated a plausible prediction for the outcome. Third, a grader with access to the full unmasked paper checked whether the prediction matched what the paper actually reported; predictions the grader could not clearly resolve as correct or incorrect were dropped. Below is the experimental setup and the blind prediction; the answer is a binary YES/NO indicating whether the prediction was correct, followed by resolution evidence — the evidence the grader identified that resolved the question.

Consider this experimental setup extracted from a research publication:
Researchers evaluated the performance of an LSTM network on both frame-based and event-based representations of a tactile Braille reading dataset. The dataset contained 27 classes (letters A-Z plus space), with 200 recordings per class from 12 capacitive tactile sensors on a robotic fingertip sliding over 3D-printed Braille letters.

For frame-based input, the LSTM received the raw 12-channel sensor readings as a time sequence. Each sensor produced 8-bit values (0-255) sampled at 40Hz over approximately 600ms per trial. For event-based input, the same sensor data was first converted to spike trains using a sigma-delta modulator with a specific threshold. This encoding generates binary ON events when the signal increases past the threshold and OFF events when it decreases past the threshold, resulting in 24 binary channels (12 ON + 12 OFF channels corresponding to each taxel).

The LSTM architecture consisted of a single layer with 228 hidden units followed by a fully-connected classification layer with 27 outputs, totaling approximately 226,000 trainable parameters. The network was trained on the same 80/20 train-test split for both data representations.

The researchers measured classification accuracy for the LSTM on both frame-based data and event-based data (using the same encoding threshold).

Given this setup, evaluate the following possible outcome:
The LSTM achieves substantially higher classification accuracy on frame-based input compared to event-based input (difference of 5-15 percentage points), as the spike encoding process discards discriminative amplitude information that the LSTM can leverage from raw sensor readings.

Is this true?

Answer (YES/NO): YES